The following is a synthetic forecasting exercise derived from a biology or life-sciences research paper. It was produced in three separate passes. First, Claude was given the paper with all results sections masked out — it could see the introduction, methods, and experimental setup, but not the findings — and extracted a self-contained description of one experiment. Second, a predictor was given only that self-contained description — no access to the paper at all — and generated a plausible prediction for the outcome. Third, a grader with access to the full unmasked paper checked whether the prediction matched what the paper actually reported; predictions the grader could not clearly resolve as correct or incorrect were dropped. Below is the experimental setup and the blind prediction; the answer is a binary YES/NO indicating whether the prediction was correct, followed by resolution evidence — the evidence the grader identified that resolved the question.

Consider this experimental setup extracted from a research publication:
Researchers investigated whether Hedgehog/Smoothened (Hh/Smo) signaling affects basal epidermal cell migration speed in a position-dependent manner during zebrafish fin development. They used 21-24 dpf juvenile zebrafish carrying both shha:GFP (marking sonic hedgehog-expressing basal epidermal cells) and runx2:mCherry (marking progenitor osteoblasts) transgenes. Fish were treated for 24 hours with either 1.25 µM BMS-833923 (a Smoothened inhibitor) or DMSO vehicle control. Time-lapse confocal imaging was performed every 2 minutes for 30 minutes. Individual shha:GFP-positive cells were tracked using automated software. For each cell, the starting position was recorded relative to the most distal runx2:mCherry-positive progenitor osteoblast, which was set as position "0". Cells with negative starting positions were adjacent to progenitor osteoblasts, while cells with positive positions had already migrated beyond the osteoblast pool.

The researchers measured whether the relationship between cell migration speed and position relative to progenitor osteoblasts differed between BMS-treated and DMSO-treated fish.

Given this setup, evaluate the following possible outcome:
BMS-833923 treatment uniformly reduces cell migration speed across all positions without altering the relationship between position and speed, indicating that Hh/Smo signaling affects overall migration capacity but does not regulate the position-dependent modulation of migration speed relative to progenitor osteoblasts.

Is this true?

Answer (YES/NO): NO